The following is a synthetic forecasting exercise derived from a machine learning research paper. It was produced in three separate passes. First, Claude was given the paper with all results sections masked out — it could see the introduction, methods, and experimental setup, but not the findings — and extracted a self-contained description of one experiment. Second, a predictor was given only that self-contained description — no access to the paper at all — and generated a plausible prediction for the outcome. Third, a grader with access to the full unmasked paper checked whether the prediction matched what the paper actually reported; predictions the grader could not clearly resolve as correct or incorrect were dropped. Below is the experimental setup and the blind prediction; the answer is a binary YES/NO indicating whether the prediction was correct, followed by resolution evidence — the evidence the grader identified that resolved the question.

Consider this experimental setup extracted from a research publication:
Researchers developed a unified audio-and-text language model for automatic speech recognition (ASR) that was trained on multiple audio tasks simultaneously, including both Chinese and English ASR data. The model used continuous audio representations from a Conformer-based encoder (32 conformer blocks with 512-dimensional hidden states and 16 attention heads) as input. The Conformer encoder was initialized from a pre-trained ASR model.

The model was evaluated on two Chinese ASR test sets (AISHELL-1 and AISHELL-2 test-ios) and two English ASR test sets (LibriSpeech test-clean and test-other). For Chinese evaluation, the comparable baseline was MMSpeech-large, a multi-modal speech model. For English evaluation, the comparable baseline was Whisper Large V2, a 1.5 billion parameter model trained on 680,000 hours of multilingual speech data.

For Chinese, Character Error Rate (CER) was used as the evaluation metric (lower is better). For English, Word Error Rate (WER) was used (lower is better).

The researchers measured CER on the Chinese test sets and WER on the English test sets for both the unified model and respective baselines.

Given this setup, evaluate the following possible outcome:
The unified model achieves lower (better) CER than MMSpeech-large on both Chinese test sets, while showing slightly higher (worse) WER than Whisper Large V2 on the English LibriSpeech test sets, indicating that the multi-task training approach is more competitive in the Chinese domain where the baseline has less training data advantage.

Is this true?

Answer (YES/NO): NO